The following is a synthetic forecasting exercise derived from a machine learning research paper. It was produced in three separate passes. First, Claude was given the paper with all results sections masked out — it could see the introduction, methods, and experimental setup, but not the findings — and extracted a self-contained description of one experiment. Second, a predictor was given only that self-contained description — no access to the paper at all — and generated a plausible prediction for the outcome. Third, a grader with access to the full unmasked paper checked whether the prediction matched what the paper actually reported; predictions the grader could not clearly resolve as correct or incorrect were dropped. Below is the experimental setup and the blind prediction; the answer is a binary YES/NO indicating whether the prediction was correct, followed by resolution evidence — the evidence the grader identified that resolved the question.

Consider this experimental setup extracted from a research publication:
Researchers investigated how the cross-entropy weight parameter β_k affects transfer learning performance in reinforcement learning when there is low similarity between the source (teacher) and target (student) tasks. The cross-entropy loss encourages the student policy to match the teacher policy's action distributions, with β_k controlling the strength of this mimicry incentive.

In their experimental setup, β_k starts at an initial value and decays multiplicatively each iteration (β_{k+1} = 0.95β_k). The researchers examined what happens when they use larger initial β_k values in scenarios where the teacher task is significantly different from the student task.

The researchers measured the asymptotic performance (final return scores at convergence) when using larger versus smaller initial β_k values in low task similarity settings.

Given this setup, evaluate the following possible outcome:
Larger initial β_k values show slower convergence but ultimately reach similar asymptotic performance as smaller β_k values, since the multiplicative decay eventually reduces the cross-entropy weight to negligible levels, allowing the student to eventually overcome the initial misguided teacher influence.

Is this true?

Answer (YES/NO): NO